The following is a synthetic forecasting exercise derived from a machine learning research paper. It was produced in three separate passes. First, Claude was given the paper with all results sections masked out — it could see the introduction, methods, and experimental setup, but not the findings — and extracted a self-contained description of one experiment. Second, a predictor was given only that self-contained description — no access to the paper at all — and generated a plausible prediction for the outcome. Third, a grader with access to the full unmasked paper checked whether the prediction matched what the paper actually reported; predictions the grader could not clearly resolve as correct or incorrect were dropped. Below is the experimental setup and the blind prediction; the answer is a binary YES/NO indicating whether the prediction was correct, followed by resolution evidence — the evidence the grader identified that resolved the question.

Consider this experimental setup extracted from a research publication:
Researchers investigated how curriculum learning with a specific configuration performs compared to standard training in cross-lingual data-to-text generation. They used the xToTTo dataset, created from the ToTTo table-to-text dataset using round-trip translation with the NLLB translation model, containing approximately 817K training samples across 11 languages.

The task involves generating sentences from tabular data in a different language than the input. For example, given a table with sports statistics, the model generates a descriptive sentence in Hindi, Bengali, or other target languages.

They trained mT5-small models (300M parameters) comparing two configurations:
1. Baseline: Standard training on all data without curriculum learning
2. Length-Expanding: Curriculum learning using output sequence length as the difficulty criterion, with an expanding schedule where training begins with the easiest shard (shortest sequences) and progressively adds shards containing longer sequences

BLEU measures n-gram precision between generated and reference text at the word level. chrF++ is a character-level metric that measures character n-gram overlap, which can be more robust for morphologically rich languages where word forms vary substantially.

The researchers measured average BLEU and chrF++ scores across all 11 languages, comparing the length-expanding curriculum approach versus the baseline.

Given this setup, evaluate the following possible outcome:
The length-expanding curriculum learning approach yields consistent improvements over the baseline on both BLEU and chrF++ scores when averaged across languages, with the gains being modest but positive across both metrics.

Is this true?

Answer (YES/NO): NO